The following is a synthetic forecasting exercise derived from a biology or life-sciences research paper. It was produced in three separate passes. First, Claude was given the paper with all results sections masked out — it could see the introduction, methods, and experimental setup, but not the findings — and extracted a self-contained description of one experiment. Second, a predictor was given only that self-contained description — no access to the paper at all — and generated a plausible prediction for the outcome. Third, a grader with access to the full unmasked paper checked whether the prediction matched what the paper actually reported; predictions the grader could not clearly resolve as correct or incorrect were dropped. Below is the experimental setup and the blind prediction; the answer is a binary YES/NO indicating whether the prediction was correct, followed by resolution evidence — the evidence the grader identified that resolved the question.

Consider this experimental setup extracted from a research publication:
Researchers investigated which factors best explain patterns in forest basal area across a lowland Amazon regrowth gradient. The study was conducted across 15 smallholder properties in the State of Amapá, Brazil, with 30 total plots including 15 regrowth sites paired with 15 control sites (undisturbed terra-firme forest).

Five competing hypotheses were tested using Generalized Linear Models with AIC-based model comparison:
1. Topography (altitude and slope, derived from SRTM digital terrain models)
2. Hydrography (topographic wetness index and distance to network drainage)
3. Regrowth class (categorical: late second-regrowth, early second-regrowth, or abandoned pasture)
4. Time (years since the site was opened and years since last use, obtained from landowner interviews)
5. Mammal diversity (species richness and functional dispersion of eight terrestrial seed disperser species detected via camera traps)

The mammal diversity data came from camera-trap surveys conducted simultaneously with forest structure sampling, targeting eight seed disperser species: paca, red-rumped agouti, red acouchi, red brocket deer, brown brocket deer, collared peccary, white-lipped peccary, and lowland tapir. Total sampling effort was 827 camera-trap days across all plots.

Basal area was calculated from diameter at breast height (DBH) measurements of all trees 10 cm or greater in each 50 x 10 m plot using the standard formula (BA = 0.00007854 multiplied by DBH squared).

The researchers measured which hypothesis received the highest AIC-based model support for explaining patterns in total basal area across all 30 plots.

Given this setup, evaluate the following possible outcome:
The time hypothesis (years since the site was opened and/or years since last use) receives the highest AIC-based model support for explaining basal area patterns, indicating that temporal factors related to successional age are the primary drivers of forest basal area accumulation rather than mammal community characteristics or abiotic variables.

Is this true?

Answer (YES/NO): NO